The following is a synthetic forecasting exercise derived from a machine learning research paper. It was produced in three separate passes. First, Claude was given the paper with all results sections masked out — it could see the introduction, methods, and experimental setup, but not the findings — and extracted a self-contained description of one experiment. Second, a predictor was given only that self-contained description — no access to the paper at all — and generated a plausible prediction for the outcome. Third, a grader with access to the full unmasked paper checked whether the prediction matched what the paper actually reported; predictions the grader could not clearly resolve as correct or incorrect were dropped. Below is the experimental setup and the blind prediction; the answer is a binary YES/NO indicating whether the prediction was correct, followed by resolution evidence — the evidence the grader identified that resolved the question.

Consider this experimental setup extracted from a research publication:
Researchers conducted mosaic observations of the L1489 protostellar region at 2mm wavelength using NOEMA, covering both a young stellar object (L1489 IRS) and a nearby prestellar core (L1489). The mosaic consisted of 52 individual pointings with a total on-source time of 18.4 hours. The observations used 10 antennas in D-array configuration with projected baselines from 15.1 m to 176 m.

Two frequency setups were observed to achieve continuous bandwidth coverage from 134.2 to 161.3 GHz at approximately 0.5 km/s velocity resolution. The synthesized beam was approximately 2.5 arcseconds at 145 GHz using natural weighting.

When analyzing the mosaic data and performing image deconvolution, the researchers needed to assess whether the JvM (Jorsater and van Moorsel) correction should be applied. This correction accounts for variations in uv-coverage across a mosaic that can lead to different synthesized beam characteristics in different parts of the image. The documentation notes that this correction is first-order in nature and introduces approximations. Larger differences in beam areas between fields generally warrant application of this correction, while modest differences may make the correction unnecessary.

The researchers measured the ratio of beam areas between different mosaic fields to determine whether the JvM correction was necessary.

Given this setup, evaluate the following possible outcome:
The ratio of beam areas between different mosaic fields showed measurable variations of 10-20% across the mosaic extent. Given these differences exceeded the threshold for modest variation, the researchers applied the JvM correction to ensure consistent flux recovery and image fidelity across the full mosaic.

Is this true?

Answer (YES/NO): NO